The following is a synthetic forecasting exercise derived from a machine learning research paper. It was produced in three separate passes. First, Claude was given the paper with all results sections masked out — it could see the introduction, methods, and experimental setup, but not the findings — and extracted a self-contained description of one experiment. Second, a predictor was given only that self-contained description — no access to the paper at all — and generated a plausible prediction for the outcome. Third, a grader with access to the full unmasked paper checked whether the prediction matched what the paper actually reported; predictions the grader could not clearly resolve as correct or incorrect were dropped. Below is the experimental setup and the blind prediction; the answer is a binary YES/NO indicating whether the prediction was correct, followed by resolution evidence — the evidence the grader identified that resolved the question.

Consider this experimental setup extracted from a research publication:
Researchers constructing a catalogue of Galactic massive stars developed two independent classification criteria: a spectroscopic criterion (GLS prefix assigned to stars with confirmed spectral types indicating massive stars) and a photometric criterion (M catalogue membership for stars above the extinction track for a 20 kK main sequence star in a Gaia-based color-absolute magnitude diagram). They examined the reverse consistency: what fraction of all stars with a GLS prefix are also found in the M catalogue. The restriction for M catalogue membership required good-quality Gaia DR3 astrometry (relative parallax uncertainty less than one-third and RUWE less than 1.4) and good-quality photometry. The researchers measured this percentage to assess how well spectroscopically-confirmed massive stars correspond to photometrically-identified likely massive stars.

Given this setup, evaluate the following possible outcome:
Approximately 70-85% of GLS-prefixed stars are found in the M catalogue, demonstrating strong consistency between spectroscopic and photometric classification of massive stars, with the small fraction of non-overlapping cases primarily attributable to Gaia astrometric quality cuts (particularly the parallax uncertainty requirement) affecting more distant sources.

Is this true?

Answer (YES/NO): NO